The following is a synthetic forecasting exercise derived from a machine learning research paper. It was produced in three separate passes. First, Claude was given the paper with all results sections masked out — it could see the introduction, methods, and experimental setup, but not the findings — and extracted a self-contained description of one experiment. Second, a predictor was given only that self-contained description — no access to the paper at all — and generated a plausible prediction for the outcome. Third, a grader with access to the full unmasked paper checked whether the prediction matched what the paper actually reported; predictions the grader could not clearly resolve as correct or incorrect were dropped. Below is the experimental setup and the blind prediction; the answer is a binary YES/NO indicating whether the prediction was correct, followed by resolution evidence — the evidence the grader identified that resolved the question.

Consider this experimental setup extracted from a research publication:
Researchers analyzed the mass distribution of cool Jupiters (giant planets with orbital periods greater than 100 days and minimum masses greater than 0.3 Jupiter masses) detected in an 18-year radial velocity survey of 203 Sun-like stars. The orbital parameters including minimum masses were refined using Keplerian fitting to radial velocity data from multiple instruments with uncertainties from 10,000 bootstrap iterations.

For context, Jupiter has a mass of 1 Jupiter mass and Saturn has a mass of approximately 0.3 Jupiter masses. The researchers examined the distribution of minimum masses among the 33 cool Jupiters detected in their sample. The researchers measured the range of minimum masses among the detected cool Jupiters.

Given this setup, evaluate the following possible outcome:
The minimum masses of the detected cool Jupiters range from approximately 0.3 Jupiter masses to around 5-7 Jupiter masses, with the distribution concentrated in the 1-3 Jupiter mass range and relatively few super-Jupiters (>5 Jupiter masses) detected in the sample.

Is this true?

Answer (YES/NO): NO